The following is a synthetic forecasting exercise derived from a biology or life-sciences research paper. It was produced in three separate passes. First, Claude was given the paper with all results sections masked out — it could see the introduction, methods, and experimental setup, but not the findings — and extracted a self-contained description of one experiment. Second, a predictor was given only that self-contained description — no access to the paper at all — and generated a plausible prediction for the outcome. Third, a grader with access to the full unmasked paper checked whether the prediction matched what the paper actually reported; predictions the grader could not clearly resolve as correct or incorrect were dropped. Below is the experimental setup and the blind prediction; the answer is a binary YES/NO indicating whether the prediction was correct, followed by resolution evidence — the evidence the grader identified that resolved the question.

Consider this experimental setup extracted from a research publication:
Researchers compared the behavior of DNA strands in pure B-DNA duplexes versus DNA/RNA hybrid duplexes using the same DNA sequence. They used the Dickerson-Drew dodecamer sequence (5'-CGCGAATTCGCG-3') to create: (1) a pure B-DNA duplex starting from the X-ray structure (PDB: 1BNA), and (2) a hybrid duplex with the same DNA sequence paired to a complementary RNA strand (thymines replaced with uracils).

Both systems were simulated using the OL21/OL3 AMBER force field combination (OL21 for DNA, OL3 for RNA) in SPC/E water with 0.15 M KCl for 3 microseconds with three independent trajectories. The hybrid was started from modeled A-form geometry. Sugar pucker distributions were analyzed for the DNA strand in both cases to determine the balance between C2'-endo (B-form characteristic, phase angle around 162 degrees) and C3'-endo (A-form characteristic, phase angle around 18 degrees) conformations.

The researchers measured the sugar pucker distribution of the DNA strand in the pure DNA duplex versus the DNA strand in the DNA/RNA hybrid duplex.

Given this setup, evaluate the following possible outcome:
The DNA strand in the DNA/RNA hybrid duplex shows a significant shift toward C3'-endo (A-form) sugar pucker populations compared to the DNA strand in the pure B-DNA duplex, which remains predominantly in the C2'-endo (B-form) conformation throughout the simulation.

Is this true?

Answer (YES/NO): NO